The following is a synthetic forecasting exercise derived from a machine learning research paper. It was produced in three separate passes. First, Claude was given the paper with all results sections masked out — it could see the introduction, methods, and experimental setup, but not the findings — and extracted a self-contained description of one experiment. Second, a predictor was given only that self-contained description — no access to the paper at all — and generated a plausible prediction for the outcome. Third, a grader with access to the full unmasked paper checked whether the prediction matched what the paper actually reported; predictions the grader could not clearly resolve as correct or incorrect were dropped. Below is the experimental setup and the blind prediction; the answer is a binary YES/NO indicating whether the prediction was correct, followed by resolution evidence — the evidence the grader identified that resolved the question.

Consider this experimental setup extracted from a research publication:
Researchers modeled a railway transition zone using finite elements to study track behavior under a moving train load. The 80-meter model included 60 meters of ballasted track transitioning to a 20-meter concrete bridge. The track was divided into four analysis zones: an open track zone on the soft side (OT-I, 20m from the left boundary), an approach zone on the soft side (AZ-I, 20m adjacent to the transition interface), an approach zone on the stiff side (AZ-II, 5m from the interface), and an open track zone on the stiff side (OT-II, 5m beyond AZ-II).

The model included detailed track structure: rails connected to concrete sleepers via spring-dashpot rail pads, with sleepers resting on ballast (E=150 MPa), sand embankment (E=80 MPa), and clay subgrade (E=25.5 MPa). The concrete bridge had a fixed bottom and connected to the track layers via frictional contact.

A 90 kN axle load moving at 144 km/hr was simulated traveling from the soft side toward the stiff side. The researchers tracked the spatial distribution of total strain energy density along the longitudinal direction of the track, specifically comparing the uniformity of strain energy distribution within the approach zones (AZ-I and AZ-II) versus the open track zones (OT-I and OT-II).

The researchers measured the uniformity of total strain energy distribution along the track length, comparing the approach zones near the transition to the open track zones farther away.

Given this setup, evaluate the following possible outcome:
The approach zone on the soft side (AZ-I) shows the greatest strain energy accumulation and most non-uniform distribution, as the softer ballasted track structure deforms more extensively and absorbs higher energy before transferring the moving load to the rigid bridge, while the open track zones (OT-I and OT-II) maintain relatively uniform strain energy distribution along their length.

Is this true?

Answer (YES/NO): YES